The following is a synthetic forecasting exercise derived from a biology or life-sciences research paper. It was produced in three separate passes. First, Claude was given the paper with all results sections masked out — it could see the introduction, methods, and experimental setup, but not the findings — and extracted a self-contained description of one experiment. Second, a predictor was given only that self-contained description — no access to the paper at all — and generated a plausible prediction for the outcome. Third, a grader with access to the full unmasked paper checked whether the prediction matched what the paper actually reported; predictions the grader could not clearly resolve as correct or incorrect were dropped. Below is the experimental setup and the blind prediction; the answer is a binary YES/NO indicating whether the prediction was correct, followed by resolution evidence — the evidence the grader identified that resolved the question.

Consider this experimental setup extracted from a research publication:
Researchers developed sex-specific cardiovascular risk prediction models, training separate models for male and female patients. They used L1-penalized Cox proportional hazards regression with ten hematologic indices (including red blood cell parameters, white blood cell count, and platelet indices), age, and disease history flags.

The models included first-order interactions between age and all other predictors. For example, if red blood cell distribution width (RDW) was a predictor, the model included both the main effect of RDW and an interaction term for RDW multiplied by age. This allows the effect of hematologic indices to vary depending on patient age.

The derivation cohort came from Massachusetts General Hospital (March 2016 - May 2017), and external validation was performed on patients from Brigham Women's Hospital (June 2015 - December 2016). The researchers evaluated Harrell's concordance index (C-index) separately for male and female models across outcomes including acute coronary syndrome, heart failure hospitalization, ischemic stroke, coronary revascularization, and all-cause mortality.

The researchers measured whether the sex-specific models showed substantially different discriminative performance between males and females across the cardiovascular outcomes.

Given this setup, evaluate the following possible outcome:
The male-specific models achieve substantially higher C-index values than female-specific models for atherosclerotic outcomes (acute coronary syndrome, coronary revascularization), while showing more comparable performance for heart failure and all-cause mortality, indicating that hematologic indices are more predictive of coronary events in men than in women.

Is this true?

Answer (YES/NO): NO